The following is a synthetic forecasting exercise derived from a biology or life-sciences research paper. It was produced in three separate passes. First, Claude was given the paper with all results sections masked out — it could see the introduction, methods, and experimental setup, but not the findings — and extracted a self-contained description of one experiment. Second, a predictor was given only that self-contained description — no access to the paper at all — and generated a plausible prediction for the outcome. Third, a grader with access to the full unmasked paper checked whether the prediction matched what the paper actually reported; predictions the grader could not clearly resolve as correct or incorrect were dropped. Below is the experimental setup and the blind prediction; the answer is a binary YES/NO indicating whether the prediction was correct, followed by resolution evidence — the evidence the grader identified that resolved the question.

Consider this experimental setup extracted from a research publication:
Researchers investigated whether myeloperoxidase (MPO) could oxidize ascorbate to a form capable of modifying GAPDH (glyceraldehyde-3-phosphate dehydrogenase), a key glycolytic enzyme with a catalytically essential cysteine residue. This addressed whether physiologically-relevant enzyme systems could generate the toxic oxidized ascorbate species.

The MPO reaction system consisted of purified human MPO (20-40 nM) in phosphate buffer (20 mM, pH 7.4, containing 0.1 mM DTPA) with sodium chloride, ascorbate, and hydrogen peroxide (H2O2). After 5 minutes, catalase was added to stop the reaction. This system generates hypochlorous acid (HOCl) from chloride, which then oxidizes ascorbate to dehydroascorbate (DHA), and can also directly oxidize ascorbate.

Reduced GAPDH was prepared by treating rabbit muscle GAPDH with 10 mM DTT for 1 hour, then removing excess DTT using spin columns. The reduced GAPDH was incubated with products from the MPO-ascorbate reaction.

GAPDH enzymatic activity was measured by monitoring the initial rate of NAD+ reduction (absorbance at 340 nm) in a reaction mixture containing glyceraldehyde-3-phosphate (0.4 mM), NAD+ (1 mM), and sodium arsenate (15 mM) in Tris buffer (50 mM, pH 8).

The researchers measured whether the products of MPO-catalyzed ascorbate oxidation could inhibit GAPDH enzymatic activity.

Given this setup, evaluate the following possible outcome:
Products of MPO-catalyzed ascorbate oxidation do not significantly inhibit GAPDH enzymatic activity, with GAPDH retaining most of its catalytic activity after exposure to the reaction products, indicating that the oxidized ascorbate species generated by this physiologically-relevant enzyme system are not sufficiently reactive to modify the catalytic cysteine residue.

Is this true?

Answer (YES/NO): NO